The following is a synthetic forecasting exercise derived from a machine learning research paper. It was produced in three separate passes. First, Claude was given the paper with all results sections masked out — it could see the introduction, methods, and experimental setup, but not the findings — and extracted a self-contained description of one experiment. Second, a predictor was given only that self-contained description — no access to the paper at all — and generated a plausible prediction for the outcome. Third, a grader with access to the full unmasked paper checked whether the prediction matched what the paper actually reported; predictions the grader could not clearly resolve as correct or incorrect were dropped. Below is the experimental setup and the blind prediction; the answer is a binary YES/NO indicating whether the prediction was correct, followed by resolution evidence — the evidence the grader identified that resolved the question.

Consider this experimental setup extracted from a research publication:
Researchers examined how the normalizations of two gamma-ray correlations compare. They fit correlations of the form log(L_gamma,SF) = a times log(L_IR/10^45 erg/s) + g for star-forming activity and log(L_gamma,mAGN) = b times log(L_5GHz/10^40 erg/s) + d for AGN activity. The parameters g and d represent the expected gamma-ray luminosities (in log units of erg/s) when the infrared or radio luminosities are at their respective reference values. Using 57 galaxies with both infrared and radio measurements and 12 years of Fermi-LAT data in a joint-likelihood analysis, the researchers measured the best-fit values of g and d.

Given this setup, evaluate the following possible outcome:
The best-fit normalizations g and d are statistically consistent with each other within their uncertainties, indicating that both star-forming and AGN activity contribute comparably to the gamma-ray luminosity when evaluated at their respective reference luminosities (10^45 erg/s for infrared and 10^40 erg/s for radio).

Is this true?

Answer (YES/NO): NO